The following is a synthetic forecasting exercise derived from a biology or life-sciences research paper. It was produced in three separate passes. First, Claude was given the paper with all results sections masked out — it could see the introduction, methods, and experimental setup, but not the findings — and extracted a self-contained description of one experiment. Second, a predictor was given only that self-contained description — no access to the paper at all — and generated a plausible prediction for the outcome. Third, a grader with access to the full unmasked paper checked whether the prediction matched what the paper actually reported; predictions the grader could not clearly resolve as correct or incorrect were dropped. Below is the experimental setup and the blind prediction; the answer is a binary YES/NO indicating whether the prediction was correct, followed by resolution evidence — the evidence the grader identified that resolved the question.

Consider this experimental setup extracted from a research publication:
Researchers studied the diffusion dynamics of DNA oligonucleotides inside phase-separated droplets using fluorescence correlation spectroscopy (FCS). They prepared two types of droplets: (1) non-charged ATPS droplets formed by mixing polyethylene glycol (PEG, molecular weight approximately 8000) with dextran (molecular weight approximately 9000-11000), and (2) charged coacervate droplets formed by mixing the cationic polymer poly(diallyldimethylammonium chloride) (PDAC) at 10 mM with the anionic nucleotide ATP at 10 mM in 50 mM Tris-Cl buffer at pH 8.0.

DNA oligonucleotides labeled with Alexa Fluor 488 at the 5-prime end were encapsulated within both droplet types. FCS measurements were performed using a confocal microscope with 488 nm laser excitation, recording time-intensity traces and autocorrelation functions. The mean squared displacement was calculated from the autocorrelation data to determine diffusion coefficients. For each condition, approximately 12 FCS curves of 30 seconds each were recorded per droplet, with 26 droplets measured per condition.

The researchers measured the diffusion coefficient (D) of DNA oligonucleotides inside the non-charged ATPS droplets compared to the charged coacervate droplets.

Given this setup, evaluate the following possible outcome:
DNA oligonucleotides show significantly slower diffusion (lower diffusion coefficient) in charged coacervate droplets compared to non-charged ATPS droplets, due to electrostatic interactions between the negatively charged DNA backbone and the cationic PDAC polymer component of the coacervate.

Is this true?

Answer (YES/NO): NO